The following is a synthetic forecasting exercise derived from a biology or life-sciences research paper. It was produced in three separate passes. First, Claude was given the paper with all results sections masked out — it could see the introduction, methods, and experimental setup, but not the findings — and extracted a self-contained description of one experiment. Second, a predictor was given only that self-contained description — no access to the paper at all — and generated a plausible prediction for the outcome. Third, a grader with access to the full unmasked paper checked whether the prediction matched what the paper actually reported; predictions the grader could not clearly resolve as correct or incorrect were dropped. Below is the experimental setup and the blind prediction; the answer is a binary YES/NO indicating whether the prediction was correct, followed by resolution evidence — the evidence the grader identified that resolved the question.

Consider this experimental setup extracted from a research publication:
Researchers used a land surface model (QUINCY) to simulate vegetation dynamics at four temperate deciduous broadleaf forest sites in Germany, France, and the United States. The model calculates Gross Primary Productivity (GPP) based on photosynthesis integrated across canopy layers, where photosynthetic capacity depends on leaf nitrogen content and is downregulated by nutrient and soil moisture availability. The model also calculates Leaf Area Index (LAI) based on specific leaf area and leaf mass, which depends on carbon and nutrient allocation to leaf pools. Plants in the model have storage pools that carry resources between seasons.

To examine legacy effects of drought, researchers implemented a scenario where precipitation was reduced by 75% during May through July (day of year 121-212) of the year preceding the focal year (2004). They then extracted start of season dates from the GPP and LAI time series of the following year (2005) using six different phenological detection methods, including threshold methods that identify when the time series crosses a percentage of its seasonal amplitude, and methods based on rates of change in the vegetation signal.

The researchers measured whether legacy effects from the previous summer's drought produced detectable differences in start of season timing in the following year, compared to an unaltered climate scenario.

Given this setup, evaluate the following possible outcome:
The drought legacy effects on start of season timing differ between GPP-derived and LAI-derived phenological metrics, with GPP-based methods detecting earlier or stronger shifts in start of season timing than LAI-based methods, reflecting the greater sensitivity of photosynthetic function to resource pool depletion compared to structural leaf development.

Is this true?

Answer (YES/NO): NO